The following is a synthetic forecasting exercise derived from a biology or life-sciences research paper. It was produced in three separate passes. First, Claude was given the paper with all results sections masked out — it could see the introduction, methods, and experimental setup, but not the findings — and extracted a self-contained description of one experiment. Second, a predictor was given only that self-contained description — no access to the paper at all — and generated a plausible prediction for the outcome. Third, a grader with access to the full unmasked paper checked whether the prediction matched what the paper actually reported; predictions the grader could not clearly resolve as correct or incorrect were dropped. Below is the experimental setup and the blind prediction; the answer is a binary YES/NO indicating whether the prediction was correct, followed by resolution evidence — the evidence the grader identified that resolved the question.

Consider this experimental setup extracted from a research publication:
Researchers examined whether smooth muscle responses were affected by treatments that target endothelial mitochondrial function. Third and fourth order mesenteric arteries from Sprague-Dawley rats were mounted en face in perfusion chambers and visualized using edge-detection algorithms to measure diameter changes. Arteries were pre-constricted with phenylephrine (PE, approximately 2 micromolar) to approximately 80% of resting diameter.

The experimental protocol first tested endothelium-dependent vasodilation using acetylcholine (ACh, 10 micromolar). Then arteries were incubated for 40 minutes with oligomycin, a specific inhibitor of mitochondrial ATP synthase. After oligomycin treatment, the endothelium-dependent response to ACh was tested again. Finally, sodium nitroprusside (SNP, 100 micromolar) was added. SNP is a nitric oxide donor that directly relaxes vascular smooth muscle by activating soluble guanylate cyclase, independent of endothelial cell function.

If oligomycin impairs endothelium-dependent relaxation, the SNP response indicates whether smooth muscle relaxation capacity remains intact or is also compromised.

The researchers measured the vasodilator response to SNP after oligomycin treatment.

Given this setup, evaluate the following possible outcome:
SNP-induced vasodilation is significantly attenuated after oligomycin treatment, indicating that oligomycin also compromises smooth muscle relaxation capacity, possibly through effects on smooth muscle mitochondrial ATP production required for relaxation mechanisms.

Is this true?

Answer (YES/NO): NO